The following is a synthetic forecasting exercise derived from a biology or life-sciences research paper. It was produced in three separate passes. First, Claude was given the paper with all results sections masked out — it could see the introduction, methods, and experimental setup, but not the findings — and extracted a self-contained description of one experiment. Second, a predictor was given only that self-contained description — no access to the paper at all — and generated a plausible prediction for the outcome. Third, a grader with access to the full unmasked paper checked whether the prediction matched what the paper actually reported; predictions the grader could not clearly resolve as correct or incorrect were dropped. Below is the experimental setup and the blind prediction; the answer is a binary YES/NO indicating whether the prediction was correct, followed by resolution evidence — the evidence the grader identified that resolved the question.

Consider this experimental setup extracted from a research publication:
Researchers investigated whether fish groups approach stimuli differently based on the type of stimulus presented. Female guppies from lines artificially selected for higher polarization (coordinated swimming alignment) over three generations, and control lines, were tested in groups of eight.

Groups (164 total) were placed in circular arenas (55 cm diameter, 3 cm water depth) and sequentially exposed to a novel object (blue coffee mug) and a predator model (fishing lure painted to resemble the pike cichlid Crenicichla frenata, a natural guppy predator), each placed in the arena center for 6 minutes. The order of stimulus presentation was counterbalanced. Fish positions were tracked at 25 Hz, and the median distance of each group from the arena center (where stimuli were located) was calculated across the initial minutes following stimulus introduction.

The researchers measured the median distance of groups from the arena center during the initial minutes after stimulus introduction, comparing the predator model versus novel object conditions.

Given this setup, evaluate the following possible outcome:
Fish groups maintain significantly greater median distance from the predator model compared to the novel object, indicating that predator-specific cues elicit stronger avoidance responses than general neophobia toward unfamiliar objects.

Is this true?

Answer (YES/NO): NO